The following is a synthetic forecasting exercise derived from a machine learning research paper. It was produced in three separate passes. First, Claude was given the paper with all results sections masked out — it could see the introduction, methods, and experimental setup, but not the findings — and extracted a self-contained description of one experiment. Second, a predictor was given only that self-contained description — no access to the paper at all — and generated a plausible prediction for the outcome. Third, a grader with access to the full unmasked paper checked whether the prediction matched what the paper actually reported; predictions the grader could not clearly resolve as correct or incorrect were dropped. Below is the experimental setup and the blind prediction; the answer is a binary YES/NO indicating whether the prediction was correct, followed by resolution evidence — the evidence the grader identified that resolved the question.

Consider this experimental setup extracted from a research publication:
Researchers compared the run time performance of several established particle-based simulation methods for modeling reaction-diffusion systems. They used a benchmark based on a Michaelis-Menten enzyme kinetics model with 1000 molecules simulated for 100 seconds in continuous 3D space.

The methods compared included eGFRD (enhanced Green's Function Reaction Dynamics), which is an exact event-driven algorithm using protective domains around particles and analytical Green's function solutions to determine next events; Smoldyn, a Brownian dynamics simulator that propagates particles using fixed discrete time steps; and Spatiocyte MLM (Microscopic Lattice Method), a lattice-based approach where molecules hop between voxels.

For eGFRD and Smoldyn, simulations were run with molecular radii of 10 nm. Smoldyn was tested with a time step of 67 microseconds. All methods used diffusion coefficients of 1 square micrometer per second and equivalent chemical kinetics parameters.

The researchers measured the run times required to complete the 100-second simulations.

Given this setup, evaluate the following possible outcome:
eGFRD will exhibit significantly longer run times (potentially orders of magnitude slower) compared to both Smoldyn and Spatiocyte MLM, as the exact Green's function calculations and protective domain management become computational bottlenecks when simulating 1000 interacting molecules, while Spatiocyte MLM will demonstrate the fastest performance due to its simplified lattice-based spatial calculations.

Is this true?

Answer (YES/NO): YES